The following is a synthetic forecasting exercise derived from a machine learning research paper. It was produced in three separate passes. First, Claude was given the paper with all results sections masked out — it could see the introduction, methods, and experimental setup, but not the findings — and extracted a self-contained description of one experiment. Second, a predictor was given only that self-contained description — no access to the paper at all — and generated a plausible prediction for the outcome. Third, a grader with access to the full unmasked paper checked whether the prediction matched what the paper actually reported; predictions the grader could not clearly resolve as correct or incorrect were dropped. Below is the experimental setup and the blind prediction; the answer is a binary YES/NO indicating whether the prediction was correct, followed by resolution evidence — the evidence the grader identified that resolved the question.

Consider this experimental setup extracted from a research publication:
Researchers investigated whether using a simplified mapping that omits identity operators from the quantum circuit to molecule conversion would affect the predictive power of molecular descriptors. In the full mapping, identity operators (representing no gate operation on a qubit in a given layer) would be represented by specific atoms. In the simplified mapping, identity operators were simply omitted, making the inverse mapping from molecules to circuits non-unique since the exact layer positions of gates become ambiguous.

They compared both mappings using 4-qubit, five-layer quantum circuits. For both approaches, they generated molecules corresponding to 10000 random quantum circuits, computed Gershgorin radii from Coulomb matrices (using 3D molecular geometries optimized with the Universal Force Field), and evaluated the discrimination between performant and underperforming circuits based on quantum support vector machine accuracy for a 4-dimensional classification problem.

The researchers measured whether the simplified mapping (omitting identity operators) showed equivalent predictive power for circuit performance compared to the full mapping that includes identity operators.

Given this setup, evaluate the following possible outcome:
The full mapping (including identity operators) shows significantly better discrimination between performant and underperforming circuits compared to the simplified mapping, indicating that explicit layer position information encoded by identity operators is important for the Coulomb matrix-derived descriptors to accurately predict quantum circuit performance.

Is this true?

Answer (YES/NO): NO